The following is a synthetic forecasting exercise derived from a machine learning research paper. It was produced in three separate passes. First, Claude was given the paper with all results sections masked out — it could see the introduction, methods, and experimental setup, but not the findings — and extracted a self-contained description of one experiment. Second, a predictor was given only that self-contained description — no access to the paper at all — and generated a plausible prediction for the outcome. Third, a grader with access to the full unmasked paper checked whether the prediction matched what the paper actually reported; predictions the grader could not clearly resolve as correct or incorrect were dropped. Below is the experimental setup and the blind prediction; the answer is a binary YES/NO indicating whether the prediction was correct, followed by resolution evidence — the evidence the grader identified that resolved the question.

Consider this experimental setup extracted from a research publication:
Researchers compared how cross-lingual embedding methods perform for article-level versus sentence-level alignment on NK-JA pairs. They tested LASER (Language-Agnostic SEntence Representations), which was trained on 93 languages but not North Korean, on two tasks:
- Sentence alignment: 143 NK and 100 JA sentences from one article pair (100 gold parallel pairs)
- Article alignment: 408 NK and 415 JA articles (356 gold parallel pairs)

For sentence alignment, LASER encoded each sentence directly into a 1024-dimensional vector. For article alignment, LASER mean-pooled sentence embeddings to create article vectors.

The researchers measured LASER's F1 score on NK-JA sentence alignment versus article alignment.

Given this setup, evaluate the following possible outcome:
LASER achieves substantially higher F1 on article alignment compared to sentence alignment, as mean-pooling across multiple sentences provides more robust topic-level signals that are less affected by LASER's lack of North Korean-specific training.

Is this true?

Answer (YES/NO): NO